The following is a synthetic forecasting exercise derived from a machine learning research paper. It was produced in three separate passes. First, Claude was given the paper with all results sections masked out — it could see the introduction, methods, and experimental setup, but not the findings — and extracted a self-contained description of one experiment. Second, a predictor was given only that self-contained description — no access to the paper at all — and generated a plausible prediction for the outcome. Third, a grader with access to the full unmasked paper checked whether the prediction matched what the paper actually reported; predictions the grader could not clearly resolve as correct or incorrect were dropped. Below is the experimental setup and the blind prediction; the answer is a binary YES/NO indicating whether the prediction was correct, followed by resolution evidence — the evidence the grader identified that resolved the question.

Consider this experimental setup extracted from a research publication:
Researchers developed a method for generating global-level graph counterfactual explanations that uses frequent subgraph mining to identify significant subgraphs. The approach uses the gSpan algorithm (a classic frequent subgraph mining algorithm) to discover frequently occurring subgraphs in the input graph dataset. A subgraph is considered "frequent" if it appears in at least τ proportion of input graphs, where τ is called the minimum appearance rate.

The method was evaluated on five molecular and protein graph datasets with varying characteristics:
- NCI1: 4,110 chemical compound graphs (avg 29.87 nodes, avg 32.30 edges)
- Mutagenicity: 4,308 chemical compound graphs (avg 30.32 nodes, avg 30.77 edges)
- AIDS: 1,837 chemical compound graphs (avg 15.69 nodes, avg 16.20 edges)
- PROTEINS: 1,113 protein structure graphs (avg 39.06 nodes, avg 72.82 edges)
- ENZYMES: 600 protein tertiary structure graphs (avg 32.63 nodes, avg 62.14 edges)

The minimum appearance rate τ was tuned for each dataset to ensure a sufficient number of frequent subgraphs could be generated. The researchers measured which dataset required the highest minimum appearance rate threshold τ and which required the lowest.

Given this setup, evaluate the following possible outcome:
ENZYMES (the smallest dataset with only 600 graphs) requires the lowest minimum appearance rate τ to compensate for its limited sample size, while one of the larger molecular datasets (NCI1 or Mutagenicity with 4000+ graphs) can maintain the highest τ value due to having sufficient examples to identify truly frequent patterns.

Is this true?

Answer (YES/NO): YES